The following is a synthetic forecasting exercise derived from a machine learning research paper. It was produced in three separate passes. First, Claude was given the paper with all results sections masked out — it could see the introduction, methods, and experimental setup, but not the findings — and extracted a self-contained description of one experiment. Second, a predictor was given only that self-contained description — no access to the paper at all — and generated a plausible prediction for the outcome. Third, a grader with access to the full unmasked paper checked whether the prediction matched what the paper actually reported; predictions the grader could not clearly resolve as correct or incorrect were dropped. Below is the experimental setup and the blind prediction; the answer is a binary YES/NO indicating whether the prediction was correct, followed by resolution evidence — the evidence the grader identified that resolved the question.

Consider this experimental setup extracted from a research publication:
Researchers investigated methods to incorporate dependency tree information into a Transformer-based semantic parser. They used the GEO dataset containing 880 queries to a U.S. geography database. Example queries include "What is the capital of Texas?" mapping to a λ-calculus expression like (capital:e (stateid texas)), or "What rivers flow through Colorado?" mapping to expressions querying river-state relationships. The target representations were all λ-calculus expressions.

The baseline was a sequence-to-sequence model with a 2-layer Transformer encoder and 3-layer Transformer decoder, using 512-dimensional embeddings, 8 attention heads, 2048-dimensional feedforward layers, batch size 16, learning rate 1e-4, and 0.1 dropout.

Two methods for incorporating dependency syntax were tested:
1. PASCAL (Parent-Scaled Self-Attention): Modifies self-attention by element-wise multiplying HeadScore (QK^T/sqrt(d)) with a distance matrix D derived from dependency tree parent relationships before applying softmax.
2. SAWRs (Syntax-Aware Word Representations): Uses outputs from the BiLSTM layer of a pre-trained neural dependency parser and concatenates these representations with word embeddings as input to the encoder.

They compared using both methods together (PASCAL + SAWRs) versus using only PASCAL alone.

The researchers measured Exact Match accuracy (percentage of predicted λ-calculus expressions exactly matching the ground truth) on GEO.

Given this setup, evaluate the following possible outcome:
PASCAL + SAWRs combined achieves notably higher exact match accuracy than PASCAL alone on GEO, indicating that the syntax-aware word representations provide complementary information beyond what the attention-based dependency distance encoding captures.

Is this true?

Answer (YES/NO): NO